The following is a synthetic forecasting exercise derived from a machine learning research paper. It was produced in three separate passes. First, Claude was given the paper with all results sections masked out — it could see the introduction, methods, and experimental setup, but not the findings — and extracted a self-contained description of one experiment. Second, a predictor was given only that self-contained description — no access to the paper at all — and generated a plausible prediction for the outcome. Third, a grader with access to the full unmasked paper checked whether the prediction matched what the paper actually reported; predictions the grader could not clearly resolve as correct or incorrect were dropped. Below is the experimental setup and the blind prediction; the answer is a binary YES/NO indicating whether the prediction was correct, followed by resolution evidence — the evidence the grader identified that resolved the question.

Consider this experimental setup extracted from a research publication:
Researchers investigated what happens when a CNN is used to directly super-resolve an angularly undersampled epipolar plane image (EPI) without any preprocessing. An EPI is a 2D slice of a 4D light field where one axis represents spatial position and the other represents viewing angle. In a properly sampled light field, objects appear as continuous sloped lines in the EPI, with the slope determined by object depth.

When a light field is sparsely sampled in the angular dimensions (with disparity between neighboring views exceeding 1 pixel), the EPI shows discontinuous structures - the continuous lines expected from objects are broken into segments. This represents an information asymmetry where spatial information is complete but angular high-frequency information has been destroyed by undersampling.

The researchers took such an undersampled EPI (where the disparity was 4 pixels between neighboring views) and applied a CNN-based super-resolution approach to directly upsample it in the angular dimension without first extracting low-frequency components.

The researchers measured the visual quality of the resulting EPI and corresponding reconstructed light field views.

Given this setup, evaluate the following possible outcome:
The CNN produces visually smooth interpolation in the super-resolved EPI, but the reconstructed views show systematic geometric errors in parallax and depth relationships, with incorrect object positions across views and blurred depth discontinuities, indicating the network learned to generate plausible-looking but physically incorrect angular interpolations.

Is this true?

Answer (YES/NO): NO